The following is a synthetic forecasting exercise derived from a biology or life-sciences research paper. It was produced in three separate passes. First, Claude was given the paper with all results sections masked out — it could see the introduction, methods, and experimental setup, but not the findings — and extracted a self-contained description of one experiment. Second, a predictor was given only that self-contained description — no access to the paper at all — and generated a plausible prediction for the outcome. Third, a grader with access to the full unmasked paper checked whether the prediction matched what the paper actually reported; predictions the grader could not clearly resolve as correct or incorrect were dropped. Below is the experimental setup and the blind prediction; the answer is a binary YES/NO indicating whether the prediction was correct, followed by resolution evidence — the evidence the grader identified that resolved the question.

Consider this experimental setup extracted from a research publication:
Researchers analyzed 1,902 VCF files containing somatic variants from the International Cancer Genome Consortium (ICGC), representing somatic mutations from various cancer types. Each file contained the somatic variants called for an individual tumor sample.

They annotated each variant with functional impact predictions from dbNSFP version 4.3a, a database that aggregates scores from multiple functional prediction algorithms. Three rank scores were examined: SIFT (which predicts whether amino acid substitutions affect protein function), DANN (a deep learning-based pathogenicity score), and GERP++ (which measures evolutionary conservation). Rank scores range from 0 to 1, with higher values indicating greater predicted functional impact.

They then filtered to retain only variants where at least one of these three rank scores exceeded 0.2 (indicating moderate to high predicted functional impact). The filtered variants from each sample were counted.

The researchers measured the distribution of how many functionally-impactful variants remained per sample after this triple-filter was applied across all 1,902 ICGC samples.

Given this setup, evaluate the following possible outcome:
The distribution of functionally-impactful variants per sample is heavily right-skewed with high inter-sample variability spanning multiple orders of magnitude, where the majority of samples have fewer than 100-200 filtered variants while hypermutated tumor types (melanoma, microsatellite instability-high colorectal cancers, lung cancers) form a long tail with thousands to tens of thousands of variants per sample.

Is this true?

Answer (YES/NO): NO